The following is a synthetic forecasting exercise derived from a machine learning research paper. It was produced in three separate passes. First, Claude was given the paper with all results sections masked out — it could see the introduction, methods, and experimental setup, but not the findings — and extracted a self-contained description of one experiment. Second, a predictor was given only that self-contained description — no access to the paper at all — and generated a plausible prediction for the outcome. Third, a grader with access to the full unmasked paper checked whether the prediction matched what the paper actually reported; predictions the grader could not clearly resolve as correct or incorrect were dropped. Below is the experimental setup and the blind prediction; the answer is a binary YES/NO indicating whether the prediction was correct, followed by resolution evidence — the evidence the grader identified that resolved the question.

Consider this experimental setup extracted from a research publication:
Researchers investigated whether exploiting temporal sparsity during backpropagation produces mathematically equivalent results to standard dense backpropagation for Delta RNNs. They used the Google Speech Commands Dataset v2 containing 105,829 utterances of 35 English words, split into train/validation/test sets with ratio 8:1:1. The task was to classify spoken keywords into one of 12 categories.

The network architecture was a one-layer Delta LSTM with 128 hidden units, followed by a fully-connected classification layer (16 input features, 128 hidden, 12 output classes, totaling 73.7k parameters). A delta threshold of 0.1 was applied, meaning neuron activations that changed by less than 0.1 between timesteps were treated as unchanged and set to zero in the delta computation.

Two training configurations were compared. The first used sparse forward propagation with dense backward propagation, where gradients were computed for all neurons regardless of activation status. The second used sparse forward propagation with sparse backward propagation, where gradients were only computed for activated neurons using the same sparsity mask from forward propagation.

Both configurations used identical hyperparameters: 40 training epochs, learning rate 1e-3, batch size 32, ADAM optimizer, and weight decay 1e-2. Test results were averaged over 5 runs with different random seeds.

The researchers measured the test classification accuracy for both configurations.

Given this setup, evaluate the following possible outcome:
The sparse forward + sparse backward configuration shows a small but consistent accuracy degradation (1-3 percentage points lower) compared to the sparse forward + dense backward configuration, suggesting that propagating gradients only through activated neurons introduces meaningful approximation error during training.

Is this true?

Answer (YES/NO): NO